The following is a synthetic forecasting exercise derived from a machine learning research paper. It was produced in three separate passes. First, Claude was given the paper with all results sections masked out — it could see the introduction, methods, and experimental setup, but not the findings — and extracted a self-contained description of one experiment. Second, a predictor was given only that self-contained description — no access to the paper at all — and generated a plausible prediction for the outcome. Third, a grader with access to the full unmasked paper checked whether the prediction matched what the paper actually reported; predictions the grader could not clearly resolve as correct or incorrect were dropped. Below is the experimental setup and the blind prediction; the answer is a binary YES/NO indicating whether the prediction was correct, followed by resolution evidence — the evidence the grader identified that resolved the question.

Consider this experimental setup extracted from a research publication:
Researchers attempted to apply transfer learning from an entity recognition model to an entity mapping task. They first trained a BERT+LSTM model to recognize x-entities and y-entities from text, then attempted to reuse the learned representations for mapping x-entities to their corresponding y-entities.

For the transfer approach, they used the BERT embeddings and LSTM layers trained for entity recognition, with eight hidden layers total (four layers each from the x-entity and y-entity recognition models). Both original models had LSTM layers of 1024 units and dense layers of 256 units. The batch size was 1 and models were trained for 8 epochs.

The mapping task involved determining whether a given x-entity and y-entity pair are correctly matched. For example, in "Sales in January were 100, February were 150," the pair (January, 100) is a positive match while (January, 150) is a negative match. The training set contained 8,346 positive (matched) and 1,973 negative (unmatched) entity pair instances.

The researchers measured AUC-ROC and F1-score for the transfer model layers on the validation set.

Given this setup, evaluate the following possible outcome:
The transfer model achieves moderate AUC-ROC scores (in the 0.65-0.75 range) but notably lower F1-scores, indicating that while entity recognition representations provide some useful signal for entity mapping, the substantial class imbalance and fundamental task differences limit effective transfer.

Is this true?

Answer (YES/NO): NO